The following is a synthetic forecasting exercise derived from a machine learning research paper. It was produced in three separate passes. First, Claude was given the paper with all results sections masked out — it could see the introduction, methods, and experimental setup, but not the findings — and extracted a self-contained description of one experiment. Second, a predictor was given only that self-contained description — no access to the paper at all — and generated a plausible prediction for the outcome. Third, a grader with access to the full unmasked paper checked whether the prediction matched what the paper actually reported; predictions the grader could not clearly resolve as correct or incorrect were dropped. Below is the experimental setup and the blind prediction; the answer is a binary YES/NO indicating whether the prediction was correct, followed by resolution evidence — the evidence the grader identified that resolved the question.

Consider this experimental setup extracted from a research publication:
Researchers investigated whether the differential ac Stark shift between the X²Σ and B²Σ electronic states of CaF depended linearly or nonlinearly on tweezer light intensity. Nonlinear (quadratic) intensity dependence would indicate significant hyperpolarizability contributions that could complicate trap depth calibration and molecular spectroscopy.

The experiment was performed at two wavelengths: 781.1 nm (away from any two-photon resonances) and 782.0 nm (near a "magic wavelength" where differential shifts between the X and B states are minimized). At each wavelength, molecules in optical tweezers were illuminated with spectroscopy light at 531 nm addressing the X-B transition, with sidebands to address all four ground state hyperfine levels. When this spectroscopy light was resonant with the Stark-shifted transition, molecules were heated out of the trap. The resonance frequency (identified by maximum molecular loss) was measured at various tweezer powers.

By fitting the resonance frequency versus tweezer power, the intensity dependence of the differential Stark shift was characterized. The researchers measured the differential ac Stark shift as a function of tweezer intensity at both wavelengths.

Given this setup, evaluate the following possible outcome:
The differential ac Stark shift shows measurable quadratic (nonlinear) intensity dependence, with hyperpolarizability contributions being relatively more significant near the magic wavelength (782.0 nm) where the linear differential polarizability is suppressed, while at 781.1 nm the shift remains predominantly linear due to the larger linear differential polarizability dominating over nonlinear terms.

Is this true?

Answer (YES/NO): NO